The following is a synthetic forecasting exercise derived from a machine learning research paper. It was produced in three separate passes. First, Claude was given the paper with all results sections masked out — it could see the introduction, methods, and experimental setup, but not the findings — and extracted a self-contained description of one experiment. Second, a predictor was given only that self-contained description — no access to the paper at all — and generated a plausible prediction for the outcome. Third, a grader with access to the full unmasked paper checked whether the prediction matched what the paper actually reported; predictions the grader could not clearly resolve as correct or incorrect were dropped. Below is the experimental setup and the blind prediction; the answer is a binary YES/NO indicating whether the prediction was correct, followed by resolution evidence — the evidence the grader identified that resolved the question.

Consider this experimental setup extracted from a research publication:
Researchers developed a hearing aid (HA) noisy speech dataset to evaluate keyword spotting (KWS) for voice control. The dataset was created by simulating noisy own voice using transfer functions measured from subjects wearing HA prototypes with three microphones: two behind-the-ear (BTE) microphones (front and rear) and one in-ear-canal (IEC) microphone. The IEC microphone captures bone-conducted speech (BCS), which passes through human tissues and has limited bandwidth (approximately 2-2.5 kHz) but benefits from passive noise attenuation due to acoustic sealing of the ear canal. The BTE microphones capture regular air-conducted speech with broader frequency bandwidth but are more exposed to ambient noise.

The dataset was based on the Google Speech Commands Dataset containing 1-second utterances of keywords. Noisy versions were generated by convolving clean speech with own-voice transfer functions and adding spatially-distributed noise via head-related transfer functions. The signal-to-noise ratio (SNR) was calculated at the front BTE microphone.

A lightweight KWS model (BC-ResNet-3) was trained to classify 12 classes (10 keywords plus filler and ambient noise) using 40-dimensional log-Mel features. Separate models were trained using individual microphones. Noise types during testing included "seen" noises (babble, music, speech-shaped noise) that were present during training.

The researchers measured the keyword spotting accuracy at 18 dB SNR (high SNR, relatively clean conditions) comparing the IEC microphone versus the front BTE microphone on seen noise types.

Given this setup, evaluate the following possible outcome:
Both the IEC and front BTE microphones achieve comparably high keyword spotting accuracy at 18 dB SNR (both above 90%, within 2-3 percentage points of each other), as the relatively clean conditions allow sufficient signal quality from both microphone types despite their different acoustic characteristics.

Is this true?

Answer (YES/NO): YES